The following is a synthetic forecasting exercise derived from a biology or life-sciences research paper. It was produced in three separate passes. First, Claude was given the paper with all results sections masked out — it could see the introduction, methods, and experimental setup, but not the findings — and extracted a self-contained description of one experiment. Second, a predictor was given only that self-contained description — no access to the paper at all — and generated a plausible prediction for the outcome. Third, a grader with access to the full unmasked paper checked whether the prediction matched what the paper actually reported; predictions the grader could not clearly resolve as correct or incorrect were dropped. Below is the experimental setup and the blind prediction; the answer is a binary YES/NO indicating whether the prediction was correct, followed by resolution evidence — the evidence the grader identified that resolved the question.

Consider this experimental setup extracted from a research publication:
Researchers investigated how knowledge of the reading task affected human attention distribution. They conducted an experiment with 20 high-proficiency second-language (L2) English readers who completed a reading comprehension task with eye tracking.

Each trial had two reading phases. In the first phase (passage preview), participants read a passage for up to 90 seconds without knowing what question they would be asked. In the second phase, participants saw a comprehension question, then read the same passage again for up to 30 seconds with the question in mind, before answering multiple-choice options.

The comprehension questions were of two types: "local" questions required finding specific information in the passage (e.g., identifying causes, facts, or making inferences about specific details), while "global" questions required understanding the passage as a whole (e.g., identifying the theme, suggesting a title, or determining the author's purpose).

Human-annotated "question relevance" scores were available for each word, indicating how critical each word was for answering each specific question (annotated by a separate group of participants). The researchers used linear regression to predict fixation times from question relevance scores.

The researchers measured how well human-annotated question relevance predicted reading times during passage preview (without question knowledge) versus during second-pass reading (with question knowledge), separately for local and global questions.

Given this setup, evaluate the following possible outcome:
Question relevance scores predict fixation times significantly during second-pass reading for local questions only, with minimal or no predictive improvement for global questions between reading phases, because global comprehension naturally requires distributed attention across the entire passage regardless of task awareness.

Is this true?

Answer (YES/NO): NO